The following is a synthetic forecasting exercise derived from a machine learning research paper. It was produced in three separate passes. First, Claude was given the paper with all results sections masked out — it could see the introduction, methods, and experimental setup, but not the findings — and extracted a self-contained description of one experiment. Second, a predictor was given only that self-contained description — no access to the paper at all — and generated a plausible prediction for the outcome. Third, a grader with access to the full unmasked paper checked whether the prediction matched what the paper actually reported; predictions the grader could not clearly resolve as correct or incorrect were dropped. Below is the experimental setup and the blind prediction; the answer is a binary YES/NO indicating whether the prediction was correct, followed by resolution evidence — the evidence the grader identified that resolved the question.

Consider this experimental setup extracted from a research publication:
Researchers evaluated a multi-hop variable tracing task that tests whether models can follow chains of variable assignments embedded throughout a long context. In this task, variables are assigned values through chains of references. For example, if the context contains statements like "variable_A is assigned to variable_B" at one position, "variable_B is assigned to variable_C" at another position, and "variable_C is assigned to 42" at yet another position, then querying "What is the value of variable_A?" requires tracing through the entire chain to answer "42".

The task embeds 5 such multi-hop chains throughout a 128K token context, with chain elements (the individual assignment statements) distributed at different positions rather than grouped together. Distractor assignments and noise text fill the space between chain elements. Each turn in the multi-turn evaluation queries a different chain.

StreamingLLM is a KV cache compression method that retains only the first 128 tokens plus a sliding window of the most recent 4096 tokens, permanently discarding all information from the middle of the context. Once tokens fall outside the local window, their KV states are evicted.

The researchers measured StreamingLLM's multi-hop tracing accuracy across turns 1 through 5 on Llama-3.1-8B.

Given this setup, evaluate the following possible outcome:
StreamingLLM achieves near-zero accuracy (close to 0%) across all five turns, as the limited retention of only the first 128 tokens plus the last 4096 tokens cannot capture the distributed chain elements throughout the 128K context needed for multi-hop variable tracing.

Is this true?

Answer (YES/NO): YES